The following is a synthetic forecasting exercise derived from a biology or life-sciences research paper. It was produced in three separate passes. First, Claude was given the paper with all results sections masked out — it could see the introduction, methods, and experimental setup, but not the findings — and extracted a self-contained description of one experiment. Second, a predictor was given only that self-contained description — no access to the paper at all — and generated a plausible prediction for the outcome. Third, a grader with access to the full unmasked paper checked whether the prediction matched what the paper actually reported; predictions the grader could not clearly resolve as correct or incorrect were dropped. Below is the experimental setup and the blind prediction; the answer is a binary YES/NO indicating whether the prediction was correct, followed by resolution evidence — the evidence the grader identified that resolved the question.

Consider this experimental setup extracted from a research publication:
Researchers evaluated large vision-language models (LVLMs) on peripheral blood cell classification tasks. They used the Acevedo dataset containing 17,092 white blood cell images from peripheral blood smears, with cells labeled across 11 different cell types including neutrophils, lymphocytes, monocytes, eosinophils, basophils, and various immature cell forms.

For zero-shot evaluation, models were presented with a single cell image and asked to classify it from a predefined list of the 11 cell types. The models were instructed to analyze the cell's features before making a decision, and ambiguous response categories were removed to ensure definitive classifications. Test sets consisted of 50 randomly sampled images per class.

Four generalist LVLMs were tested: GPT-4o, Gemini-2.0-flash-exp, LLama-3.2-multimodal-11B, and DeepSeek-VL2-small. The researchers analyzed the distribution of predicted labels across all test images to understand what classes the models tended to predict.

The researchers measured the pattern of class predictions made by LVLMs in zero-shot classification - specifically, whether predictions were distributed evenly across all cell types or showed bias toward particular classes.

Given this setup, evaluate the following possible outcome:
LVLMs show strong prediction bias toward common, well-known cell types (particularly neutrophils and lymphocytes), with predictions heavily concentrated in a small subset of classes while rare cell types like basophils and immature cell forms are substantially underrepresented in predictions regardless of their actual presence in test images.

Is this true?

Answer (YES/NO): YES